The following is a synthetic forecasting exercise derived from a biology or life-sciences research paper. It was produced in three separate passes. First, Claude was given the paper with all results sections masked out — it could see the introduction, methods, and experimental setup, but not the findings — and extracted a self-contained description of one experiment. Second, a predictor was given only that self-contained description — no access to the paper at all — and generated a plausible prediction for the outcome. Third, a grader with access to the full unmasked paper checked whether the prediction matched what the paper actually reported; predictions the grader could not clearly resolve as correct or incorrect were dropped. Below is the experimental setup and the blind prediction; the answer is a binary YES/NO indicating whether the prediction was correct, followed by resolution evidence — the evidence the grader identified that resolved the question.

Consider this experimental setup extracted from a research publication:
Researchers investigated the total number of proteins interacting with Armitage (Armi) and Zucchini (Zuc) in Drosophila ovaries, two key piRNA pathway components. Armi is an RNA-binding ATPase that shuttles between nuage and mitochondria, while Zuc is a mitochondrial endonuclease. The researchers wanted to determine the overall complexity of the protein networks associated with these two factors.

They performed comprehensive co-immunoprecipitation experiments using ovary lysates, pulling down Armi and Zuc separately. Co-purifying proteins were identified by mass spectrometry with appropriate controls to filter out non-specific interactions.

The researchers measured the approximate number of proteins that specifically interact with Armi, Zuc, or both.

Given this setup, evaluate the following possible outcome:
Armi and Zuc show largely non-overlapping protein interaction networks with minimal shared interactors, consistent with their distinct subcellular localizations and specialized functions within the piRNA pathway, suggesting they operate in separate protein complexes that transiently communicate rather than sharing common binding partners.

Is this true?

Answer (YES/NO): NO